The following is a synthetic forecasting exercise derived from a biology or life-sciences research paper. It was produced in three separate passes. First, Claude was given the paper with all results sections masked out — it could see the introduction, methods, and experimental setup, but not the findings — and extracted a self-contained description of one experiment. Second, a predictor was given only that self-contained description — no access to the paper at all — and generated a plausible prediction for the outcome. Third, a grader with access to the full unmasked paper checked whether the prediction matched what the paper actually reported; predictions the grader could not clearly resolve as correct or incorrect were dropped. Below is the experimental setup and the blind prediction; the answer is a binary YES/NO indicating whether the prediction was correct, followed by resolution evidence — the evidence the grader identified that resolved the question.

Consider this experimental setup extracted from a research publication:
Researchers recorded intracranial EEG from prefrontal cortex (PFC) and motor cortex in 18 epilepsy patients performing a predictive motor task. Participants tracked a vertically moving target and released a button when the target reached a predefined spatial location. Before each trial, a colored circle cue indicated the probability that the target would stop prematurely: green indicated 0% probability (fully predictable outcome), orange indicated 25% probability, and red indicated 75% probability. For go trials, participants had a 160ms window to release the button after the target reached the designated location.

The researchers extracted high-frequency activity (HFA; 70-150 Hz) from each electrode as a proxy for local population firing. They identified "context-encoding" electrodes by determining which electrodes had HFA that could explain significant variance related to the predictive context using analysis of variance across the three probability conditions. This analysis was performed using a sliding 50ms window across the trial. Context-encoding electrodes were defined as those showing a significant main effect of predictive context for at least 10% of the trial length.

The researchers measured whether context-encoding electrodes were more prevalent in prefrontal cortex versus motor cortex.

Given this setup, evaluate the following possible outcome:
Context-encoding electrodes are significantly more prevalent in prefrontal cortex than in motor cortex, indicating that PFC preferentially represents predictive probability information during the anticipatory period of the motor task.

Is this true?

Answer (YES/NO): YES